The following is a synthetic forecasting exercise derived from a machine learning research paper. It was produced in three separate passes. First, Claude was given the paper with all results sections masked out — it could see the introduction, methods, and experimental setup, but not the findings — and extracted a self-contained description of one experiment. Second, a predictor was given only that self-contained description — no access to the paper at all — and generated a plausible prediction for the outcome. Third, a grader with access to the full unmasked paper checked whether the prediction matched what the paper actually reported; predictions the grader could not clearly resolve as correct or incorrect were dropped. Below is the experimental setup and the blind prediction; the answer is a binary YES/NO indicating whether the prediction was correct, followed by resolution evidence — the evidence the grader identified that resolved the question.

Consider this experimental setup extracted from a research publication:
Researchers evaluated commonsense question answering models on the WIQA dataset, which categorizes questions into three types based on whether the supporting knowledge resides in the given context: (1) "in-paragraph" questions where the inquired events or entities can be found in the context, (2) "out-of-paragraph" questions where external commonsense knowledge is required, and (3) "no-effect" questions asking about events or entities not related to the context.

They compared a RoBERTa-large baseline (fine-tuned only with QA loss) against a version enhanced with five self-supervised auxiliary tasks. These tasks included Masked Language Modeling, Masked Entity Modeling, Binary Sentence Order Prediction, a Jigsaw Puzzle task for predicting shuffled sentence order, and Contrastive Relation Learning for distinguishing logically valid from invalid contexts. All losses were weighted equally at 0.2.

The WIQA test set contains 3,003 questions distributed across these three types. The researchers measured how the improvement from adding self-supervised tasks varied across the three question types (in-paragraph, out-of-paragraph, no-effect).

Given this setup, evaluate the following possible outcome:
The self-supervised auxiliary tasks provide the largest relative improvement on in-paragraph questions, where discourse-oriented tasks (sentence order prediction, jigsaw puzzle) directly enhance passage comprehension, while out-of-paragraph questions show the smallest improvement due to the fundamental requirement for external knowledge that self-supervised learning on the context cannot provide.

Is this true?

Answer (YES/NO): NO